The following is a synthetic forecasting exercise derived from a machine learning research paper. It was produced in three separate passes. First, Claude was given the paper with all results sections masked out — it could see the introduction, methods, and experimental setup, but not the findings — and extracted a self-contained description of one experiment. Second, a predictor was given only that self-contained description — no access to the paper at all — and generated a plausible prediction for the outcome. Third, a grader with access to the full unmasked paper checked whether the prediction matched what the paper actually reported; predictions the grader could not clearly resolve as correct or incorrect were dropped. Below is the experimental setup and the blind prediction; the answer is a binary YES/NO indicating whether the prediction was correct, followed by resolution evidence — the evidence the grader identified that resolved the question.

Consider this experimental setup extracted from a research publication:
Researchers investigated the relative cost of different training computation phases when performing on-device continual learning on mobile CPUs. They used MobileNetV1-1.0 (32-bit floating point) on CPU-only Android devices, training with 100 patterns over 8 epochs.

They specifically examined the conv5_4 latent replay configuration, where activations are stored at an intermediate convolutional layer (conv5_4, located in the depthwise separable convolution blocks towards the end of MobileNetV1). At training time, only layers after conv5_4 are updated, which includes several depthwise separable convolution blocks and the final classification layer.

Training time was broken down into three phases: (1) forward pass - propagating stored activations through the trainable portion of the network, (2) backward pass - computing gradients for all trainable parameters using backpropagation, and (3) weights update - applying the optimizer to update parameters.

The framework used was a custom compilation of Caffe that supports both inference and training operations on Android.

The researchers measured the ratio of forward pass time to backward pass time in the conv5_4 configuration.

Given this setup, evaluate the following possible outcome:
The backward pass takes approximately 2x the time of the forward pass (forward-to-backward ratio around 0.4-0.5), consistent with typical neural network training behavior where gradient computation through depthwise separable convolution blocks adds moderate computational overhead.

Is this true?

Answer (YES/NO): NO